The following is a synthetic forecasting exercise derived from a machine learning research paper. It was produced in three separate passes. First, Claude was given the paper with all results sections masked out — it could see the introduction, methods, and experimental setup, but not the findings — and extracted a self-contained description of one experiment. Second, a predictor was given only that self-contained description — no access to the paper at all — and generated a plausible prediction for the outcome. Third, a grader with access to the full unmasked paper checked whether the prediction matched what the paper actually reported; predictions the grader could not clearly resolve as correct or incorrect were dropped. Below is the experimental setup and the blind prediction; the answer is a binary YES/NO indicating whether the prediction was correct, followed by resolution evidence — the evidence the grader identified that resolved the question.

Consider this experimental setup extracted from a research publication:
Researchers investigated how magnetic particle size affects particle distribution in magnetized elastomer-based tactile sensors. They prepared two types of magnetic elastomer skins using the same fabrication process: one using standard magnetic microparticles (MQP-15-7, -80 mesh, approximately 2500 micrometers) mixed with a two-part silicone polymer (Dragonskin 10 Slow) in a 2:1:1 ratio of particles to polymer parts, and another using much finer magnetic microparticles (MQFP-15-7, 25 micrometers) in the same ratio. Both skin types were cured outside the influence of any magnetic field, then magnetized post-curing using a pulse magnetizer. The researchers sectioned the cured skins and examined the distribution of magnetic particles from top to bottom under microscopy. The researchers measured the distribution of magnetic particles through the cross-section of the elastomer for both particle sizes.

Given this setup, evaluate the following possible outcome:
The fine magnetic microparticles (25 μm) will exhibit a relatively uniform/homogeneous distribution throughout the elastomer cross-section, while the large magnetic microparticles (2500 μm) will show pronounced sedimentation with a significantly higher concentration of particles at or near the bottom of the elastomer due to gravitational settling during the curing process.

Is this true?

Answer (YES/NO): YES